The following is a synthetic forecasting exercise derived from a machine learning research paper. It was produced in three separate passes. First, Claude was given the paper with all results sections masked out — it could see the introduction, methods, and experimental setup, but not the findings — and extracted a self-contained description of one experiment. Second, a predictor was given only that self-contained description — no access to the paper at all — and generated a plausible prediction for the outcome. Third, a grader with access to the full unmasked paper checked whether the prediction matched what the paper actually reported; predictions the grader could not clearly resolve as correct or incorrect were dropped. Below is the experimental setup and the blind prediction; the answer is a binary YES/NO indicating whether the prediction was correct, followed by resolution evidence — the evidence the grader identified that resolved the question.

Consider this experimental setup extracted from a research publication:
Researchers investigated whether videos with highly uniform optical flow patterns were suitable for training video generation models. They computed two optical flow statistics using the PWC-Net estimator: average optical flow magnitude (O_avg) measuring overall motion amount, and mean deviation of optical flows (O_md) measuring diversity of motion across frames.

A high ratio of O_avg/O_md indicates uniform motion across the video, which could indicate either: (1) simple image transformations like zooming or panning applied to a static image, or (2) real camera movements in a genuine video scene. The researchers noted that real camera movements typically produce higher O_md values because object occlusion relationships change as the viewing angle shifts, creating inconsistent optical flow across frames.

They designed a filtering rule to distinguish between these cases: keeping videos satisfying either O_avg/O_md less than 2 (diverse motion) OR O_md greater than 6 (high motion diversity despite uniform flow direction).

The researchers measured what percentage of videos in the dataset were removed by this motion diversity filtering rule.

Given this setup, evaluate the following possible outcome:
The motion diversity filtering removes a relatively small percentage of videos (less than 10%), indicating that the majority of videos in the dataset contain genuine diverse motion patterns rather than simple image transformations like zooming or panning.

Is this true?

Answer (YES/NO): YES